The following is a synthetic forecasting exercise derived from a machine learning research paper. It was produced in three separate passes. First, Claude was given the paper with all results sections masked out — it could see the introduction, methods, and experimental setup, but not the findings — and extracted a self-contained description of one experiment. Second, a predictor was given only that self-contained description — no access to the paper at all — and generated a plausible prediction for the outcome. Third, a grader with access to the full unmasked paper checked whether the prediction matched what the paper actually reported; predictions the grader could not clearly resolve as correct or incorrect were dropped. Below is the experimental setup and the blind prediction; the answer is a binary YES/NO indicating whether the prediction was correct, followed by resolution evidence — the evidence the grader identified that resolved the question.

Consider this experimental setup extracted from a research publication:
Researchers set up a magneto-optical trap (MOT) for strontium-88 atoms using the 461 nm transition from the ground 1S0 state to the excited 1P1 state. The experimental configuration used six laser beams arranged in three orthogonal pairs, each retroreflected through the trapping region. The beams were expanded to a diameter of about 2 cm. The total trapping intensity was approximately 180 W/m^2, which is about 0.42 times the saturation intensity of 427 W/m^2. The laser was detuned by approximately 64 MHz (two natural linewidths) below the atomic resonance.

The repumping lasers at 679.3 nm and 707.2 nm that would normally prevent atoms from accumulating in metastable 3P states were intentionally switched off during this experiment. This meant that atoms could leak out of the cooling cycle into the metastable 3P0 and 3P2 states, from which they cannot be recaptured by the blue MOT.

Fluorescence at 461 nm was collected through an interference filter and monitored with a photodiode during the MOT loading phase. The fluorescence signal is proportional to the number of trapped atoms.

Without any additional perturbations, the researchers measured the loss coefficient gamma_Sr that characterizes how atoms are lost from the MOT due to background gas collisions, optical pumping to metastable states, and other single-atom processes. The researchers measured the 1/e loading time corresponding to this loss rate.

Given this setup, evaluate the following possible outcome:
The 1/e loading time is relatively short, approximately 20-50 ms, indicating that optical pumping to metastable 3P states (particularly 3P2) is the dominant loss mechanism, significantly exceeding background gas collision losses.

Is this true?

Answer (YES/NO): YES